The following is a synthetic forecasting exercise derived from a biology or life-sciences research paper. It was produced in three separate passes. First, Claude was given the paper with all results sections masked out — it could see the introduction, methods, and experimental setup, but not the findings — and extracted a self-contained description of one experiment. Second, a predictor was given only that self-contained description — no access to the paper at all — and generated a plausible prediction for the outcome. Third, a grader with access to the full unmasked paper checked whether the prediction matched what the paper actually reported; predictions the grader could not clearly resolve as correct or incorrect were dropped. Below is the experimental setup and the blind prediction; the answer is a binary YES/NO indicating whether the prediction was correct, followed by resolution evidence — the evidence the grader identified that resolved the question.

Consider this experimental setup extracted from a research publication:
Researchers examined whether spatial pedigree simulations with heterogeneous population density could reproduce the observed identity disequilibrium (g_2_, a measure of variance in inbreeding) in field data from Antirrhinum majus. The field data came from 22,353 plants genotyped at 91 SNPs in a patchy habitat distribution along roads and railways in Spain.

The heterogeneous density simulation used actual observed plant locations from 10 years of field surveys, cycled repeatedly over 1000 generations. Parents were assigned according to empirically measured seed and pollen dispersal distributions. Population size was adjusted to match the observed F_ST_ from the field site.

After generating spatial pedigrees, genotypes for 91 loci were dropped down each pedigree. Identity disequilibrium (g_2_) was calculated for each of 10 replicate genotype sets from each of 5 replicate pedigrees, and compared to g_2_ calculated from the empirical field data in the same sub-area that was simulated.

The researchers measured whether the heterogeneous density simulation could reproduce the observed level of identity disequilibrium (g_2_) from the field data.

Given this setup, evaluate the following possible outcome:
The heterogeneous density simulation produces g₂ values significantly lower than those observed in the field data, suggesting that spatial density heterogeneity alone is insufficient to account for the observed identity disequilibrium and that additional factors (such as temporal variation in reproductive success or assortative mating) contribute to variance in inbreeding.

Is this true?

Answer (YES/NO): NO